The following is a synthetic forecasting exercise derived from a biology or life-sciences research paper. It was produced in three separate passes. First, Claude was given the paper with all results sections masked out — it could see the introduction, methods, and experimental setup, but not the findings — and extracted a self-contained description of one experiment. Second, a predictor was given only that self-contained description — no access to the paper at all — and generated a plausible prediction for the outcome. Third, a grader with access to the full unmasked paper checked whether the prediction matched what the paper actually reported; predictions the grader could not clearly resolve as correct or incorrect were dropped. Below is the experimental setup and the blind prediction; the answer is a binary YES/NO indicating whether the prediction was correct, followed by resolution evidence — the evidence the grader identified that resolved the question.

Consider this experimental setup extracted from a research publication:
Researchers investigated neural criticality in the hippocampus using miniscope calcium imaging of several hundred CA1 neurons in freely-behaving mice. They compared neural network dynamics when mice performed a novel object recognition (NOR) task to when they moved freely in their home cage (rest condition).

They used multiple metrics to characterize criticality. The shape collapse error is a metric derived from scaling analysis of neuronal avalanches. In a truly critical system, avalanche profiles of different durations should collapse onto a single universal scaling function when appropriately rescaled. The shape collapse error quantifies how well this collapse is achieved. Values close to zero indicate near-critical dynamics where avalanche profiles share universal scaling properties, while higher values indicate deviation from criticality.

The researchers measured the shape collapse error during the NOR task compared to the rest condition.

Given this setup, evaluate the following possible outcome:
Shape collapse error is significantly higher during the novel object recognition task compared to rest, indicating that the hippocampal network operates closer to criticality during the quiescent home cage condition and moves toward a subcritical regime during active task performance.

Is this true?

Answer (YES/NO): NO